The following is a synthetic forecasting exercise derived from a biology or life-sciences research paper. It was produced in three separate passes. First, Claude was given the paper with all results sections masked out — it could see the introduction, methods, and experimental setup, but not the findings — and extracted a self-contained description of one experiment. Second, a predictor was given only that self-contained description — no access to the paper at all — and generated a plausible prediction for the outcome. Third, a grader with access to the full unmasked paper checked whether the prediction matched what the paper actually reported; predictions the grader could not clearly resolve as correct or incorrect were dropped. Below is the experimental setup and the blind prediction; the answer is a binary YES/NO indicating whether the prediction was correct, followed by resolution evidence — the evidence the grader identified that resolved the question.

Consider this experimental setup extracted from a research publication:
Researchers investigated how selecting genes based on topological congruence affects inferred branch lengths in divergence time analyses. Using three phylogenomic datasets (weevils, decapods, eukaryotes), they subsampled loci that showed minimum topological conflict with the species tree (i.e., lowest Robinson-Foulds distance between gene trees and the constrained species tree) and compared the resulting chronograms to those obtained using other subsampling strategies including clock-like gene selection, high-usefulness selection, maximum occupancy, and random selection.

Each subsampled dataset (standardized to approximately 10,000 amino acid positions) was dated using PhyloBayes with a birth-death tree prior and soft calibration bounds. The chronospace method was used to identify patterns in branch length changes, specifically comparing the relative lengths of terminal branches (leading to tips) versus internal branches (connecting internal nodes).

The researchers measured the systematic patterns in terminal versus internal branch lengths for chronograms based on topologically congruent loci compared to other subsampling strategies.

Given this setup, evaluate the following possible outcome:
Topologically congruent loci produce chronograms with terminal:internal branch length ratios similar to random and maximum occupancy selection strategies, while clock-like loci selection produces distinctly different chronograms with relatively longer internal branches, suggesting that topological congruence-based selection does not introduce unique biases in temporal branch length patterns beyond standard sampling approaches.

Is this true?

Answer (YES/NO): NO